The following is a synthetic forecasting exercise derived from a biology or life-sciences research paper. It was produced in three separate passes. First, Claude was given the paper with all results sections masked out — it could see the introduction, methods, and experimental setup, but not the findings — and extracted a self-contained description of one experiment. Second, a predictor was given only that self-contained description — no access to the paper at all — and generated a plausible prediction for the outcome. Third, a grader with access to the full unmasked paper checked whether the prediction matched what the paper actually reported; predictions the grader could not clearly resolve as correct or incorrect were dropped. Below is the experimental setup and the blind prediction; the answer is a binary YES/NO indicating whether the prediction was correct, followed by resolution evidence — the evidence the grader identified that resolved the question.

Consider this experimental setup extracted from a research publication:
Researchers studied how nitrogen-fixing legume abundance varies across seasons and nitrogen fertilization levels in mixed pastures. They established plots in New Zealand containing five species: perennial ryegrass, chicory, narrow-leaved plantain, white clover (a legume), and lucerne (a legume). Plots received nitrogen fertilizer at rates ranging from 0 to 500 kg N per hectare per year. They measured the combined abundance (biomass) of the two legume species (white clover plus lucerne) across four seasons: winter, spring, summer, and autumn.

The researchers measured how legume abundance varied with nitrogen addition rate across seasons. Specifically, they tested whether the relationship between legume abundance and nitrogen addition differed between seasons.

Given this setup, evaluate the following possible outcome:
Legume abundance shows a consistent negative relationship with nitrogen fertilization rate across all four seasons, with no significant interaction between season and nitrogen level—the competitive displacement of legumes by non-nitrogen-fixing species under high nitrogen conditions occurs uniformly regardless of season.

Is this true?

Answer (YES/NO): NO